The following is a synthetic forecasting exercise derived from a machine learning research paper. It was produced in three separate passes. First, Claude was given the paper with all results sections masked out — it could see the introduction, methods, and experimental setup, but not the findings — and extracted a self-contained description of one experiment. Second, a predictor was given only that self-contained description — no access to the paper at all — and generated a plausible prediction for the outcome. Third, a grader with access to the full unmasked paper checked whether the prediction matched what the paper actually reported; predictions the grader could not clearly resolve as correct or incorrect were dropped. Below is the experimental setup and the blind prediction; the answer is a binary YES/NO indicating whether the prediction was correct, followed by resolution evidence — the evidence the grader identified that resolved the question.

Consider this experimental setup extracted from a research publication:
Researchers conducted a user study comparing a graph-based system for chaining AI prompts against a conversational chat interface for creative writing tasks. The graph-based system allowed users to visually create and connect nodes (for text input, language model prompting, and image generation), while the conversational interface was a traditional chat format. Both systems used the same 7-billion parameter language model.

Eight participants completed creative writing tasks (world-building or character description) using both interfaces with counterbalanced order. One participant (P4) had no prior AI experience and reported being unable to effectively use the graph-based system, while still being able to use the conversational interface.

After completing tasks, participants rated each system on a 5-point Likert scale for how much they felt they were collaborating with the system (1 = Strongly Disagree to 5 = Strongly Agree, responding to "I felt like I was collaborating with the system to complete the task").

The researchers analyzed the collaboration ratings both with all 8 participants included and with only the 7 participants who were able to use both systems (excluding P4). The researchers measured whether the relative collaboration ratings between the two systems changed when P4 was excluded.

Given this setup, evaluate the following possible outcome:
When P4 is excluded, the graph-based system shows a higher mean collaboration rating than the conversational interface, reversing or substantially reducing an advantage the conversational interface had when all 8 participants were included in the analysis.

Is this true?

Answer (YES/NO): YES